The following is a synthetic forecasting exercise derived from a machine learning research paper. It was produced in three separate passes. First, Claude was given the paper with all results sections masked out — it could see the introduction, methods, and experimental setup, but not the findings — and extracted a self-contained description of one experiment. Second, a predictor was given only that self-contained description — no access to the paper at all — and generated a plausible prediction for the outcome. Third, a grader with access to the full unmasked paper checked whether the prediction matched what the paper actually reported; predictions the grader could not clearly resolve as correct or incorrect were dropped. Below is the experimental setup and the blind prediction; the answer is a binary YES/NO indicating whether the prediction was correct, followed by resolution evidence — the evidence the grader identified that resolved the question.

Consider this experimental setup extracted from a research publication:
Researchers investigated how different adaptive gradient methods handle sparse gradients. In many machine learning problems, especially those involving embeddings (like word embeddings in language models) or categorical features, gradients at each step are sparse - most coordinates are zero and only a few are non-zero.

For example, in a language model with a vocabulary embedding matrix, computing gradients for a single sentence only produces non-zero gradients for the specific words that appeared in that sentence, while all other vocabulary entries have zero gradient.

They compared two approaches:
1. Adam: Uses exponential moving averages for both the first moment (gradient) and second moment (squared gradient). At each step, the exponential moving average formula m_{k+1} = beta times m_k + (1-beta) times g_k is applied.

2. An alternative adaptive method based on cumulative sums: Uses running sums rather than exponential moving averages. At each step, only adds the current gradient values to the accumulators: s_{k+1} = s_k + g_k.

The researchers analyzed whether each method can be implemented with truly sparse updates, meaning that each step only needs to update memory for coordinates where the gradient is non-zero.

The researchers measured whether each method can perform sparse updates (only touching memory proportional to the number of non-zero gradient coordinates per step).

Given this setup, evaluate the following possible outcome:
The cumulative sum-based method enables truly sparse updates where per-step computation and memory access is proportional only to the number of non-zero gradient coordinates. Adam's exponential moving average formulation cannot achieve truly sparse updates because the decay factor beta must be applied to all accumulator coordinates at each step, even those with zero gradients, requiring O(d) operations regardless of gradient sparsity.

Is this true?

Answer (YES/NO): YES